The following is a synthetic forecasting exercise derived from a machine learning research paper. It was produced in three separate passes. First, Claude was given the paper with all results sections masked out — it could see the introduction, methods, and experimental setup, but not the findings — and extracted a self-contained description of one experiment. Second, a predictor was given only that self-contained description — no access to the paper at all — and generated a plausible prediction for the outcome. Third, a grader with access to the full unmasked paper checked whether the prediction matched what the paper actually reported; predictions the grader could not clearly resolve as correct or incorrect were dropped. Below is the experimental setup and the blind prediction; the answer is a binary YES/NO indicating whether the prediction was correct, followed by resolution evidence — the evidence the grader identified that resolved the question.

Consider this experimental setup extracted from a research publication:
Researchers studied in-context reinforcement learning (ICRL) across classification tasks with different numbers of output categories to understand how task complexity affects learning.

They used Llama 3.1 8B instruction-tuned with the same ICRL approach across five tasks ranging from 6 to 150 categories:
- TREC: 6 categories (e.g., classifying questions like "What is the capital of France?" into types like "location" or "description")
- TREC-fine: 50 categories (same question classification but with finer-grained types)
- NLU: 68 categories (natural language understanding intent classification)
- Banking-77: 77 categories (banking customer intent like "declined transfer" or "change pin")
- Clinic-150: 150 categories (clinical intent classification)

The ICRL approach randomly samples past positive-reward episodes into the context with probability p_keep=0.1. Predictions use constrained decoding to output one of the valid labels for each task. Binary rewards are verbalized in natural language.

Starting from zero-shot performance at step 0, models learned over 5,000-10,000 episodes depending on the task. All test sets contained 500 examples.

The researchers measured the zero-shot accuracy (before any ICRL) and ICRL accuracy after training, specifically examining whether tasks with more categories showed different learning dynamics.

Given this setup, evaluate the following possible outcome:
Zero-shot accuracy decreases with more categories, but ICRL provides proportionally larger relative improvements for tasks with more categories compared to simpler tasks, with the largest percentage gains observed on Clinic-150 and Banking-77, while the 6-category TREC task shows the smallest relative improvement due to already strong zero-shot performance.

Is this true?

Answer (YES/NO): NO